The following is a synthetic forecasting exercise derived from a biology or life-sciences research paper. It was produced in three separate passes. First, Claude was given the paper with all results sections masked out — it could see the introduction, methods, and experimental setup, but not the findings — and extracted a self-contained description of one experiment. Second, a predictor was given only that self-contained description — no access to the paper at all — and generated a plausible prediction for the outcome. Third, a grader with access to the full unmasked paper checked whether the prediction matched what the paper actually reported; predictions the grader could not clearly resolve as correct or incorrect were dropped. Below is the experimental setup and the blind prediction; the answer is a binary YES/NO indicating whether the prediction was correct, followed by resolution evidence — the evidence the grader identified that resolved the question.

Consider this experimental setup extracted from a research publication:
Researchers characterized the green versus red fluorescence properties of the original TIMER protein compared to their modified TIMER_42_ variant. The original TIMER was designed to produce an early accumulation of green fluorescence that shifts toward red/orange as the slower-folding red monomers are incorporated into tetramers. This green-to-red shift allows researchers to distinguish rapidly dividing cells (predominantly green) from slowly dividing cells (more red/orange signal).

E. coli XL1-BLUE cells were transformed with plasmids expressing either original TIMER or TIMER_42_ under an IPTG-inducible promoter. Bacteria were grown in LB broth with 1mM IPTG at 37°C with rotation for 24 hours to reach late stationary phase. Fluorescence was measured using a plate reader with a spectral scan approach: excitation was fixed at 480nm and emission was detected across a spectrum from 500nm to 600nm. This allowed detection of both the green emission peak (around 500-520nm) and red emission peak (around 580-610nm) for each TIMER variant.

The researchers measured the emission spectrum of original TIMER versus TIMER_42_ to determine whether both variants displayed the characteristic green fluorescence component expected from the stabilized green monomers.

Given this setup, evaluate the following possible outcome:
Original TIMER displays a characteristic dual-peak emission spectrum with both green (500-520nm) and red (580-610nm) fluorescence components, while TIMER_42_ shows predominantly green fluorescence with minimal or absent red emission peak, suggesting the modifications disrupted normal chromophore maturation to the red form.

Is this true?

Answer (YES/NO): NO